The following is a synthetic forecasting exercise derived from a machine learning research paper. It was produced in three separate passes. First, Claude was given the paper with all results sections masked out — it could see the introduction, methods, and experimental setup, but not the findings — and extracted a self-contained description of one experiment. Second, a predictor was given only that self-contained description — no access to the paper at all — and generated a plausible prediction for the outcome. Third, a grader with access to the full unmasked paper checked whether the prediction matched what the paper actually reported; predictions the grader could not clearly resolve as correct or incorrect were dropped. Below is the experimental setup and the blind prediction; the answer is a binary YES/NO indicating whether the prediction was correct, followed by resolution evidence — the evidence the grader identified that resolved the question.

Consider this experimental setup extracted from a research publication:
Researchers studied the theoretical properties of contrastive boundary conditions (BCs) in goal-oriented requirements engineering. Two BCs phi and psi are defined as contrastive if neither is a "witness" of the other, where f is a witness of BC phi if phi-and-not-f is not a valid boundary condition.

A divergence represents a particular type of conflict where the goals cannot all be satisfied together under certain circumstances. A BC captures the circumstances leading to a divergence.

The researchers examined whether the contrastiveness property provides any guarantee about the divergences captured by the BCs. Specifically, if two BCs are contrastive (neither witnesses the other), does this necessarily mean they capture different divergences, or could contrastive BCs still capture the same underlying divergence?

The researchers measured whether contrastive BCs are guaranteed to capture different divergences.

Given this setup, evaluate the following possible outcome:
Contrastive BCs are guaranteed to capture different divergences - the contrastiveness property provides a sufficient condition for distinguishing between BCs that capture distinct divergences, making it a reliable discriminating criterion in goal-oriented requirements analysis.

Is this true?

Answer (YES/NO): YES